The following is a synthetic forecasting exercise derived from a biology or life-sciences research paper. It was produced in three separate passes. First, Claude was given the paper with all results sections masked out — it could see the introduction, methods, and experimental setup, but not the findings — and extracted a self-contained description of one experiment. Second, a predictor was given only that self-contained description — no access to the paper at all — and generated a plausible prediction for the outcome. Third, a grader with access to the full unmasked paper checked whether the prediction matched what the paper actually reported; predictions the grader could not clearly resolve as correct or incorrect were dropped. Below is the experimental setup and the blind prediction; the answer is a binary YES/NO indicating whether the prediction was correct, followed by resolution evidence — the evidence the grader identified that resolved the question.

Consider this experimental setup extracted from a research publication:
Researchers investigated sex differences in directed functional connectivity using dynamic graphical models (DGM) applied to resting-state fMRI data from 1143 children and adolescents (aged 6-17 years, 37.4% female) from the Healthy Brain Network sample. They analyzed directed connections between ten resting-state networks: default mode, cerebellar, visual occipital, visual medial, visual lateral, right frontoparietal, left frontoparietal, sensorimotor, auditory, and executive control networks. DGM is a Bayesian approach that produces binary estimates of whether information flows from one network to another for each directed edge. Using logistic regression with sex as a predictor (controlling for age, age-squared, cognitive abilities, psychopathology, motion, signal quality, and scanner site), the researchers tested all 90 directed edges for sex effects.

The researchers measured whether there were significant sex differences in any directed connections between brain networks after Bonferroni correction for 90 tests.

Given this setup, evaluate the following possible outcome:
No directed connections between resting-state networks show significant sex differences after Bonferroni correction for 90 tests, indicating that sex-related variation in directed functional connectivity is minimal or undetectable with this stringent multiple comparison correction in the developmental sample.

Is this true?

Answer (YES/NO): YES